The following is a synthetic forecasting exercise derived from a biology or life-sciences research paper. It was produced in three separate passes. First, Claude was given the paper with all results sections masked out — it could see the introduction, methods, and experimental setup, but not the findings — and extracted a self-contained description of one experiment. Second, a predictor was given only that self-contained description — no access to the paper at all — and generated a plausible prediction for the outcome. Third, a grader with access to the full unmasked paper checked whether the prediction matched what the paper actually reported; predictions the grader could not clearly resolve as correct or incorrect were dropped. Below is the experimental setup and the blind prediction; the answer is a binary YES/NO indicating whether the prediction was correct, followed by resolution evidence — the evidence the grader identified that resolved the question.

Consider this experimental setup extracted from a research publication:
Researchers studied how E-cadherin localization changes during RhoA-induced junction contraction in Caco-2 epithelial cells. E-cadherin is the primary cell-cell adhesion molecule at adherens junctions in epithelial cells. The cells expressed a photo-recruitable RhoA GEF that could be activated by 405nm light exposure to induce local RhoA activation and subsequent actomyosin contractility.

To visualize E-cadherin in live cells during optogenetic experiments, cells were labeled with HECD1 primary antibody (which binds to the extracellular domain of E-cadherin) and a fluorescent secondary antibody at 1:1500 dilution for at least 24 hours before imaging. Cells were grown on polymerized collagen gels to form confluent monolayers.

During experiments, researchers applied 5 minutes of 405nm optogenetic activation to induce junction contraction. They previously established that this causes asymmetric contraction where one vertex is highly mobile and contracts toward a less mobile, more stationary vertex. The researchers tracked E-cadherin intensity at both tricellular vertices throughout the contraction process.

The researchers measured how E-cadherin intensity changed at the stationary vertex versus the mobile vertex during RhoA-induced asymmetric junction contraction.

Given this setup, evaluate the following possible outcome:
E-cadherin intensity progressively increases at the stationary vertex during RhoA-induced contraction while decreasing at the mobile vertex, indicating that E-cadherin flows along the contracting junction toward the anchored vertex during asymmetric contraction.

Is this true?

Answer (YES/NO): NO